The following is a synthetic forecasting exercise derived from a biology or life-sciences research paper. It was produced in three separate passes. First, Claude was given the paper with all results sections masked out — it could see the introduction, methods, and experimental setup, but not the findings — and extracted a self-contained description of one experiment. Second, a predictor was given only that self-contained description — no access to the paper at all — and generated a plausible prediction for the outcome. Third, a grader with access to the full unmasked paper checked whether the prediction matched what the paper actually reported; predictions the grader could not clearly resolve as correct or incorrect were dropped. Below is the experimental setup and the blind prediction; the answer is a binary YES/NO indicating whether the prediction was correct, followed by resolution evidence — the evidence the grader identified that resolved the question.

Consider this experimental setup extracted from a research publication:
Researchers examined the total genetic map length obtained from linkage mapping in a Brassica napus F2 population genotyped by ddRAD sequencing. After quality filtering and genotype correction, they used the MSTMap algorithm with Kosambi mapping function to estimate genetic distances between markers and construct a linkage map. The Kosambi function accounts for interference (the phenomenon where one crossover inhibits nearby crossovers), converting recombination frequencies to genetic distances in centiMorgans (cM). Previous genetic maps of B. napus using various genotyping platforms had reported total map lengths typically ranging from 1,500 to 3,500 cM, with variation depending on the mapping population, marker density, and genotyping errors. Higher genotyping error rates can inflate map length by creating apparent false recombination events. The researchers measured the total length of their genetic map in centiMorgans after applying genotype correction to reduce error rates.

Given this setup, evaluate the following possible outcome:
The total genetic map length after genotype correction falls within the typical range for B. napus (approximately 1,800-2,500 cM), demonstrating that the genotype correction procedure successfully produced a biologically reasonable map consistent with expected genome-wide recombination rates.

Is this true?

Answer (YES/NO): NO